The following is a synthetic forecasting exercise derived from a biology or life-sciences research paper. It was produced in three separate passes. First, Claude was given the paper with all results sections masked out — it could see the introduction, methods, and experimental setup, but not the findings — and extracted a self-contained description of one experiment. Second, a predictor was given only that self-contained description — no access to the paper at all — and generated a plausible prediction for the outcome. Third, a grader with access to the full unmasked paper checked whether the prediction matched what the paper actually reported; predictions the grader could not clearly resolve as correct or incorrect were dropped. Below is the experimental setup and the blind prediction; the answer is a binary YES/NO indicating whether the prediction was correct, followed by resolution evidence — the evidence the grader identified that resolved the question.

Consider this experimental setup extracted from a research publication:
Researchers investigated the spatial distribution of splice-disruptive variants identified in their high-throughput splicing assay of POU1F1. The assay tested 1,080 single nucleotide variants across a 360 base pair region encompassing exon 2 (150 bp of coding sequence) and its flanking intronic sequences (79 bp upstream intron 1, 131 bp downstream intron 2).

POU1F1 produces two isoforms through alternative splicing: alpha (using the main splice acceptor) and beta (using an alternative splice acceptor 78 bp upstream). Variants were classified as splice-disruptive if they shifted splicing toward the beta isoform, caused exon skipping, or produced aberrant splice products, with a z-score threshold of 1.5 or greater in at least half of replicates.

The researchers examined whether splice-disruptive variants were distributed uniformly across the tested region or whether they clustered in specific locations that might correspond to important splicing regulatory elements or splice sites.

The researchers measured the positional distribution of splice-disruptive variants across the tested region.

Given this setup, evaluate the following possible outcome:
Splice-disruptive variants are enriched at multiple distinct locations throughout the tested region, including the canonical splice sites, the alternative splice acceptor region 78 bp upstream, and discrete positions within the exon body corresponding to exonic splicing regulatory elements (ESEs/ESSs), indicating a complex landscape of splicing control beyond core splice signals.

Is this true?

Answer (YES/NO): YES